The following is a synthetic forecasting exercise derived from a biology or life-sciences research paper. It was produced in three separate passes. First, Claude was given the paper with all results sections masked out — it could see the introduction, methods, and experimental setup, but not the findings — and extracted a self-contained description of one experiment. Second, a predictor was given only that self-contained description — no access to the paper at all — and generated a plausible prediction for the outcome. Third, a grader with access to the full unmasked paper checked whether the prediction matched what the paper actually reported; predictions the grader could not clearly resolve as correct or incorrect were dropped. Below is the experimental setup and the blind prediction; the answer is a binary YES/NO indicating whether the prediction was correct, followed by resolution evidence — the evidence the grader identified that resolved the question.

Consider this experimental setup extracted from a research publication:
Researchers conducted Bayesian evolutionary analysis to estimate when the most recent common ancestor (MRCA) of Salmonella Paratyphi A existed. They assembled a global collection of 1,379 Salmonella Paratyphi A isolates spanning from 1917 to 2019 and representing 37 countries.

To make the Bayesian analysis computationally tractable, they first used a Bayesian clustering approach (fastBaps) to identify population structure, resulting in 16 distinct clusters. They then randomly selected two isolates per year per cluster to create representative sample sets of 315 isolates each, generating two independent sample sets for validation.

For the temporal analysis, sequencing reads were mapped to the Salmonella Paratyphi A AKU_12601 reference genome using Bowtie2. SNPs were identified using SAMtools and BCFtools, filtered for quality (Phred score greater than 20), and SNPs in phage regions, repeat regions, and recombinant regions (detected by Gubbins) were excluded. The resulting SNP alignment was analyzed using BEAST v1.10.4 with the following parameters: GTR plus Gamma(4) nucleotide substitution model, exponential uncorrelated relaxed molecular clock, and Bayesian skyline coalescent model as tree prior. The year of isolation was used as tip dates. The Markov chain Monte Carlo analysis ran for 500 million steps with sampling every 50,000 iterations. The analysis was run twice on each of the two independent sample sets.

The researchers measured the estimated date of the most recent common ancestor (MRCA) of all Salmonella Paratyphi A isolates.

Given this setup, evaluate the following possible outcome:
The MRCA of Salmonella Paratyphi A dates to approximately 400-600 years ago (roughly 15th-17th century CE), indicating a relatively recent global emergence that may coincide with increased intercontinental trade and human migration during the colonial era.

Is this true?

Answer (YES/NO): YES